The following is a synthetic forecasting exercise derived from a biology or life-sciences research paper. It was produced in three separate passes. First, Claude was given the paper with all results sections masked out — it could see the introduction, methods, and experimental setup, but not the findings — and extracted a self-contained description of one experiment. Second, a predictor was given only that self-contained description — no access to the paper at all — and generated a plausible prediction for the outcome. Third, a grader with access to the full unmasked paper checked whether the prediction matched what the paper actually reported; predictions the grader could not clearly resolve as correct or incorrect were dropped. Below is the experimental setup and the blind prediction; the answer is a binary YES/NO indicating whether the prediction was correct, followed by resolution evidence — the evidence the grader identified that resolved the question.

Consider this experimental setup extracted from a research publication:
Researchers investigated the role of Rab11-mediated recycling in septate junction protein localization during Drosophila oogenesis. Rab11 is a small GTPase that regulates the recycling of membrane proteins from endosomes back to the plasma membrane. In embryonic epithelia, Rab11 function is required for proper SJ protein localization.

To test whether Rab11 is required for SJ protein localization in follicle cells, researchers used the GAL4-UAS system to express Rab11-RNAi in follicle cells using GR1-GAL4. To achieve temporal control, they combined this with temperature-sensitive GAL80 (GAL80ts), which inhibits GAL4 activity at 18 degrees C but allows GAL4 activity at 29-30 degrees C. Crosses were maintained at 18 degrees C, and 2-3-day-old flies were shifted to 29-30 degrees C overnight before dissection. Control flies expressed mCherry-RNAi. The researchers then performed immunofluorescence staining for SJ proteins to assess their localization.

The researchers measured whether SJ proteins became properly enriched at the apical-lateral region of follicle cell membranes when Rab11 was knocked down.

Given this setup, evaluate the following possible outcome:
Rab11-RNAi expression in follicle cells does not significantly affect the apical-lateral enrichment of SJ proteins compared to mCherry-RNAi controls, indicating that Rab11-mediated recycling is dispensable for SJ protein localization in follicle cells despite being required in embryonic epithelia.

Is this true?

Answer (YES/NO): NO